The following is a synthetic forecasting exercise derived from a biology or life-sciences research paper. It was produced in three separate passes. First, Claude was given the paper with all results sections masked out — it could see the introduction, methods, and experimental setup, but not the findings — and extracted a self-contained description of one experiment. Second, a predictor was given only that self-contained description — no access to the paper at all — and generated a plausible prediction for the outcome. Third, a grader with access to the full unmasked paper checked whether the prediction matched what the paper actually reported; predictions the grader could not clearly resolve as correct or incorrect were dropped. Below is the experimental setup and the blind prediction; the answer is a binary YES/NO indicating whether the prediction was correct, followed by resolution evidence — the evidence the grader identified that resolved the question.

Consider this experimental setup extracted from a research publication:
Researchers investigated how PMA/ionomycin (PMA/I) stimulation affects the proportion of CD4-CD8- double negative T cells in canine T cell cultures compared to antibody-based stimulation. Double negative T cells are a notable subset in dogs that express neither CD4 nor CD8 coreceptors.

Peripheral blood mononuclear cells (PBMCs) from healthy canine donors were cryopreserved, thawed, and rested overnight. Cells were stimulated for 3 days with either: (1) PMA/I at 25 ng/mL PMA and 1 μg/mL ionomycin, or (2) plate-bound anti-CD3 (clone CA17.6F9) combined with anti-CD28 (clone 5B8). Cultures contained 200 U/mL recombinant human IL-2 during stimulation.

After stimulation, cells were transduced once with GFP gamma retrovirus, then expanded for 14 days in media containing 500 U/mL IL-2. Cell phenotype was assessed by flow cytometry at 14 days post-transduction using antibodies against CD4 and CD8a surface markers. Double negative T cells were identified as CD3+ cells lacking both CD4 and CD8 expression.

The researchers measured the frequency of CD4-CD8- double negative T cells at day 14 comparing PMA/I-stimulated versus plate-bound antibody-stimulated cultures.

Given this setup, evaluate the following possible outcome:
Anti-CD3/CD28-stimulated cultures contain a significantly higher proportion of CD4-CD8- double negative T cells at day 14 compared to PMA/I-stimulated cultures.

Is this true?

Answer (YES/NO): NO